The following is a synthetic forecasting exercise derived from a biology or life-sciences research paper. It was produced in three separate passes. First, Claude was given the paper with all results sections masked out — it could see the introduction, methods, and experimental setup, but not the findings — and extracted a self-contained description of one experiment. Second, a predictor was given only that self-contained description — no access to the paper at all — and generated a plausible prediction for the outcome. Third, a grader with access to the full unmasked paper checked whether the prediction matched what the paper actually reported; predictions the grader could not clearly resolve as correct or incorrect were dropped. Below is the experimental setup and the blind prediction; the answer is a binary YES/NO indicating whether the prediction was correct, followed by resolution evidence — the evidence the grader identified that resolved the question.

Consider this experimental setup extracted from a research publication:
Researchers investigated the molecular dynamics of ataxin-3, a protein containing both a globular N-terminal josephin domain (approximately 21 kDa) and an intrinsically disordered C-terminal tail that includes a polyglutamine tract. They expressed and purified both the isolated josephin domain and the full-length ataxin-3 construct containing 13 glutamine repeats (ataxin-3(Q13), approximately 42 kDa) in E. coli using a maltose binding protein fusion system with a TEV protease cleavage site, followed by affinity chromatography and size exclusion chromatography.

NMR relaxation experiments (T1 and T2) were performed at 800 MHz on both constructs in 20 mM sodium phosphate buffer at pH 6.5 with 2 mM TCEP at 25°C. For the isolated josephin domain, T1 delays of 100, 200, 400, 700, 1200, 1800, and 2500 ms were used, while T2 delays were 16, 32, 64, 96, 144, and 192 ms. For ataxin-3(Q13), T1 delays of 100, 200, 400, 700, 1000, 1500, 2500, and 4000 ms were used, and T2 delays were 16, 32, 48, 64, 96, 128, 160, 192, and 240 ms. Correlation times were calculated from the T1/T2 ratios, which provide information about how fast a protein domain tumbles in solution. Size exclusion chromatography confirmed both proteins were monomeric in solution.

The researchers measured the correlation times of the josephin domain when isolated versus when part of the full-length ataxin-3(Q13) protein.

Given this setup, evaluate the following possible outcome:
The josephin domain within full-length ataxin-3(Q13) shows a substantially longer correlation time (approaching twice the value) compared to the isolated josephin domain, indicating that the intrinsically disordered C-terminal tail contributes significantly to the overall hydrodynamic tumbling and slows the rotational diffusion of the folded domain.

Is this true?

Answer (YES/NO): NO